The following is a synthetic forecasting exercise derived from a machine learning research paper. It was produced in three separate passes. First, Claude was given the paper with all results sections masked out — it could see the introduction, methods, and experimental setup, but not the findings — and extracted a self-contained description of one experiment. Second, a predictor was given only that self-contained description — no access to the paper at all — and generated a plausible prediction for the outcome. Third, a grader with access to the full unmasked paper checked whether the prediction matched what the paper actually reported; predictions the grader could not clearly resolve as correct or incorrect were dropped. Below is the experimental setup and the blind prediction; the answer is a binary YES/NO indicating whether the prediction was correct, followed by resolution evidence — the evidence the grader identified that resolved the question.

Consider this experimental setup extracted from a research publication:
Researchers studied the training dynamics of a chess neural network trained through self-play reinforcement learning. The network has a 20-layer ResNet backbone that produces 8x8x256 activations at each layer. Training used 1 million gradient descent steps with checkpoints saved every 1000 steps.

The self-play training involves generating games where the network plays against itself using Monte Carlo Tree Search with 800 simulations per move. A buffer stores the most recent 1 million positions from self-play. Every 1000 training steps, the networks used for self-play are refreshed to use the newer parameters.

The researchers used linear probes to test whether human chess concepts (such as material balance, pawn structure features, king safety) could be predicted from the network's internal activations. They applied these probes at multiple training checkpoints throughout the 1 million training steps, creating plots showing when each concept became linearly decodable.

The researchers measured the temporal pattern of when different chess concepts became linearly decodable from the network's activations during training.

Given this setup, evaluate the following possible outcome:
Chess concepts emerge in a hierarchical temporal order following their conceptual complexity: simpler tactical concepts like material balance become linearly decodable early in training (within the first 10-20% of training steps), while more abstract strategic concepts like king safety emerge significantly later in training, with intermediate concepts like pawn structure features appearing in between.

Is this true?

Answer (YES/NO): NO